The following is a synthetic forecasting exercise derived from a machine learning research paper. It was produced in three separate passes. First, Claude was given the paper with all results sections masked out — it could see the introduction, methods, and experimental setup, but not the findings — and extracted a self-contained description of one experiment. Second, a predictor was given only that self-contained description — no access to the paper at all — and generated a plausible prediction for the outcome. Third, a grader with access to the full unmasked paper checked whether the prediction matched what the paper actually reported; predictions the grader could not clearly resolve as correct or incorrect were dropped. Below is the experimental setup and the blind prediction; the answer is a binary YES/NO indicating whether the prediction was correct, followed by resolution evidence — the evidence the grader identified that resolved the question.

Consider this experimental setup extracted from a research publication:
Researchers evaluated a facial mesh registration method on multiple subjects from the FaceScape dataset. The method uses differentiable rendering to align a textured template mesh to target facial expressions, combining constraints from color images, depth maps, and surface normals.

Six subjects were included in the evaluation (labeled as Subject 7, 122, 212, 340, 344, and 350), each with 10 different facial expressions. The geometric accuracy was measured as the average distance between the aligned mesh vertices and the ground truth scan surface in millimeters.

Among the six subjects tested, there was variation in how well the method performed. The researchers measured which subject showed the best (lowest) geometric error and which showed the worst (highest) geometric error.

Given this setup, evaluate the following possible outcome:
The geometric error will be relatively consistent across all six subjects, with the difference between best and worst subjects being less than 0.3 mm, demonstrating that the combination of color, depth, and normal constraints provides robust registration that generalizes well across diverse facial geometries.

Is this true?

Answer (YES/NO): YES